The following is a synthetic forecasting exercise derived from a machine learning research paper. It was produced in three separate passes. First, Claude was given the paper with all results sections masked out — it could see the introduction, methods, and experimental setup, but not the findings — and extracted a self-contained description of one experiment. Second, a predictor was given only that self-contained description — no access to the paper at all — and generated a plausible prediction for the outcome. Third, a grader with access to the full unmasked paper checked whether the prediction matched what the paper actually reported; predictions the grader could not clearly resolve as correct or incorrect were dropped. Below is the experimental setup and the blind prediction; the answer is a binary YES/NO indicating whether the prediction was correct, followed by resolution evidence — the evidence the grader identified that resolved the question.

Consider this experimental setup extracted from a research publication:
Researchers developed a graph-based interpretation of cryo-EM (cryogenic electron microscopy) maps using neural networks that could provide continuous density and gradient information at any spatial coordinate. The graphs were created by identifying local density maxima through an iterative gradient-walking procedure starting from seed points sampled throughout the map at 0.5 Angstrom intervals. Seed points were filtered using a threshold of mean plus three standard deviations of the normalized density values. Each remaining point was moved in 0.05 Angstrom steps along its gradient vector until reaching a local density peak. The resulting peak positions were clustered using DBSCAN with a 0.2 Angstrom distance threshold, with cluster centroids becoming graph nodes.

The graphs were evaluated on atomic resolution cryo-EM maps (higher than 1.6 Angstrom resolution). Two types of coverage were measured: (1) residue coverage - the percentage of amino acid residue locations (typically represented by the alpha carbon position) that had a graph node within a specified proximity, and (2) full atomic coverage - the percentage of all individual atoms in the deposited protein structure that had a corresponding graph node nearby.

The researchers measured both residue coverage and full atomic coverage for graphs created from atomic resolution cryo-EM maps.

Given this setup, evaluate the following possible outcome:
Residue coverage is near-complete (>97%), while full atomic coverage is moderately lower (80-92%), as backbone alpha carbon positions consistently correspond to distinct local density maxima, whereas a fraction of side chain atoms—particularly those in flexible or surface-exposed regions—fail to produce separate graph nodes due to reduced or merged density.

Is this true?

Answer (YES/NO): YES